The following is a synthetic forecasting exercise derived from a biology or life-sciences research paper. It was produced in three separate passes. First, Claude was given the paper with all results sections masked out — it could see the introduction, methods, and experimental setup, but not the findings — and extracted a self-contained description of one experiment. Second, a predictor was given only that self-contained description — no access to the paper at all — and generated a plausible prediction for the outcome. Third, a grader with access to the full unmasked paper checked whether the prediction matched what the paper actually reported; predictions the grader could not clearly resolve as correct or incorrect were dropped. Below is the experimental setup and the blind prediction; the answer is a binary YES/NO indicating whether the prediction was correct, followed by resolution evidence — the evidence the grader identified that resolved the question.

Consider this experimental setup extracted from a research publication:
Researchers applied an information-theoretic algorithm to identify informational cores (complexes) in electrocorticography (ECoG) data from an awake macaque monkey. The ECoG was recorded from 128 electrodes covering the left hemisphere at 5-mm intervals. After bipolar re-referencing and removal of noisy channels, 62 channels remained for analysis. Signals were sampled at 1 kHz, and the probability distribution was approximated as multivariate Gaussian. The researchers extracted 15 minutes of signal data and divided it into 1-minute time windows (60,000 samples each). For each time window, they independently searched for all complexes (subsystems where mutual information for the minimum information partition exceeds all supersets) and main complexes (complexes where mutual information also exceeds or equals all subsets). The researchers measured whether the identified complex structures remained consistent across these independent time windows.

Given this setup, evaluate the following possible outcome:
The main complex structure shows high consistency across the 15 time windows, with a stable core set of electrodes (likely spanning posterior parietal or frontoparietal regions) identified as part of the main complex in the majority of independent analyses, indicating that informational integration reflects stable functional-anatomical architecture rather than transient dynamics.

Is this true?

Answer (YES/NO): NO